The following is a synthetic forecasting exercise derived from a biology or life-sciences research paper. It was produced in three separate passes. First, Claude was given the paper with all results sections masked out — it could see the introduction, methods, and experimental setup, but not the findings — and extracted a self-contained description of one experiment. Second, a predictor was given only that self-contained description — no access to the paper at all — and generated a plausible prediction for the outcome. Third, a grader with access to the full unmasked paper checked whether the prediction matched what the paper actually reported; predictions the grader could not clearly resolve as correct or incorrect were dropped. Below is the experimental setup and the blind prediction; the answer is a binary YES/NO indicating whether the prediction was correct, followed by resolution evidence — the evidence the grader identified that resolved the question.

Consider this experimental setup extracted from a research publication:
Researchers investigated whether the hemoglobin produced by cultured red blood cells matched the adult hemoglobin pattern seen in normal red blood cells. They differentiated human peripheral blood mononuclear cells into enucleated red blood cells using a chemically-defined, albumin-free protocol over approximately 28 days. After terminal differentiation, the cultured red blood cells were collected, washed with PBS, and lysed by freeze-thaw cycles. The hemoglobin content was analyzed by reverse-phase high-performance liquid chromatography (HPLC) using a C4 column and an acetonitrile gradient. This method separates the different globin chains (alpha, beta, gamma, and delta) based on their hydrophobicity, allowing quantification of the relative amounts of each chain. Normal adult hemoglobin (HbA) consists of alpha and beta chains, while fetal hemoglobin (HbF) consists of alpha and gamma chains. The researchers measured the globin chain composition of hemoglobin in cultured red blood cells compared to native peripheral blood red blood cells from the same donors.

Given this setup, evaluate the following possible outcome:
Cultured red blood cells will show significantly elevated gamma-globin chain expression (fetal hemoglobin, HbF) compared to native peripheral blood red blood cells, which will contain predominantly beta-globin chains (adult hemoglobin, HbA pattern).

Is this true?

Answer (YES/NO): YES